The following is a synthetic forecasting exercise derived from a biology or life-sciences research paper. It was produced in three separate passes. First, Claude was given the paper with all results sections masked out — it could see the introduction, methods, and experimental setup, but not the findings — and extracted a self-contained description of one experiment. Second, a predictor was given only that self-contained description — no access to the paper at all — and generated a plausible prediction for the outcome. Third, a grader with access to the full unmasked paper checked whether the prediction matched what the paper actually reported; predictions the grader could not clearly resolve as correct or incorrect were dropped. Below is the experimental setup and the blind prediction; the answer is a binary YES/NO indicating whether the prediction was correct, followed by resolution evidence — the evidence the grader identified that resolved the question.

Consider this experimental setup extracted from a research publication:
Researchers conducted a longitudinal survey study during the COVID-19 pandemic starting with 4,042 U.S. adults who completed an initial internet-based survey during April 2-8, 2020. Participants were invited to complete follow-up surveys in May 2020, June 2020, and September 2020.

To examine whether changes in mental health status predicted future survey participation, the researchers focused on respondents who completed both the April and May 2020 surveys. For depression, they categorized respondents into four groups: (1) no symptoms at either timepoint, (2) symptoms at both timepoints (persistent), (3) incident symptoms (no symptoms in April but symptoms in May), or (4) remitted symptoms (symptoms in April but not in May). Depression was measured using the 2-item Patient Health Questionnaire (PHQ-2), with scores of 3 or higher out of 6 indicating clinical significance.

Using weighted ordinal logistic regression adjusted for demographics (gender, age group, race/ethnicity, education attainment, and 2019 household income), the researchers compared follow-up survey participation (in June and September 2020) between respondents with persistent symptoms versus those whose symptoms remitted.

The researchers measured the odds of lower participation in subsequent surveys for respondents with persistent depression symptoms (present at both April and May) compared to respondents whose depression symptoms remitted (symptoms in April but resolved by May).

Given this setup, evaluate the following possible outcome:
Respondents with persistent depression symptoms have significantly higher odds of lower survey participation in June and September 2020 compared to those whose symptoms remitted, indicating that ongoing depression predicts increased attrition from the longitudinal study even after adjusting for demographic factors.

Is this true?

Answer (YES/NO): NO